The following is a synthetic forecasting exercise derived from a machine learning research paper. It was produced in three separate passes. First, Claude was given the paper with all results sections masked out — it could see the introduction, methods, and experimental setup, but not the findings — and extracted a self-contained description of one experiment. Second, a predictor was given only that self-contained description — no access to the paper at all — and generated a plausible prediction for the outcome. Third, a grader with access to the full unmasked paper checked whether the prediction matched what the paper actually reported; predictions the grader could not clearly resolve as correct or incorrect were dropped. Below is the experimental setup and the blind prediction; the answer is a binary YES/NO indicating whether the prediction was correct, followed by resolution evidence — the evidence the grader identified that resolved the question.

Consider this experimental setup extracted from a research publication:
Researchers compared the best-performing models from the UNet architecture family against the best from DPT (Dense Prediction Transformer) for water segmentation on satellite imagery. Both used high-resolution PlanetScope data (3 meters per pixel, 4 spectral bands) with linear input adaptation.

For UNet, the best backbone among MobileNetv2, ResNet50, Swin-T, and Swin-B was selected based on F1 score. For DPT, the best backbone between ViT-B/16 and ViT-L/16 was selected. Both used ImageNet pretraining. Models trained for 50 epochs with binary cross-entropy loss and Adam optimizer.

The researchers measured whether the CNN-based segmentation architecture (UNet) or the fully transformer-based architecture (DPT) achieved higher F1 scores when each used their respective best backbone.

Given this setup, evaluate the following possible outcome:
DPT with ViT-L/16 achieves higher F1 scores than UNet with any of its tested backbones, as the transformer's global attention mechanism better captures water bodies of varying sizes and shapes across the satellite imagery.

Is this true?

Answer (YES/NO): NO